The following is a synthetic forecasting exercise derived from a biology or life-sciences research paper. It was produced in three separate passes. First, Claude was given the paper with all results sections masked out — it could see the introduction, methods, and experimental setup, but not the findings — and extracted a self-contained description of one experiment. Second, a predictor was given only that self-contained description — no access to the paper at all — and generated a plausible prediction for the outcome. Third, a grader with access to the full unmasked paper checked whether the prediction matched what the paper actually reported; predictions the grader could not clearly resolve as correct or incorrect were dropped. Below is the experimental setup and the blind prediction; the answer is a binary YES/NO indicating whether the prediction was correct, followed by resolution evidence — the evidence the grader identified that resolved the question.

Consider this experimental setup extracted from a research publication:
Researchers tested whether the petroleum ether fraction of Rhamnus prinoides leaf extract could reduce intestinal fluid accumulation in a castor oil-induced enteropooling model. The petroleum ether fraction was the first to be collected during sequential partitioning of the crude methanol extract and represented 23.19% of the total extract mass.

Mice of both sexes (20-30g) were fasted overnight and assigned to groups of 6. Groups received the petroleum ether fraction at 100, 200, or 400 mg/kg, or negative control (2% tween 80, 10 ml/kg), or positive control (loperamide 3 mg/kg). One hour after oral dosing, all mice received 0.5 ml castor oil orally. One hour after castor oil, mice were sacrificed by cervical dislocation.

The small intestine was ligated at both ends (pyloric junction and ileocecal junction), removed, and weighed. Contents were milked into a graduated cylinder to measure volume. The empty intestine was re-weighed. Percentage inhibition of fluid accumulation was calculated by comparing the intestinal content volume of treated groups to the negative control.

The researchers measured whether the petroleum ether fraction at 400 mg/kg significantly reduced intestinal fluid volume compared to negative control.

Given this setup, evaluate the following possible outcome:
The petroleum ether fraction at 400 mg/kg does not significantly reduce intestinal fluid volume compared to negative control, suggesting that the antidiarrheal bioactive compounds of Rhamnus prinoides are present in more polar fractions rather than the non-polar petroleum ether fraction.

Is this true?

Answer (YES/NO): NO